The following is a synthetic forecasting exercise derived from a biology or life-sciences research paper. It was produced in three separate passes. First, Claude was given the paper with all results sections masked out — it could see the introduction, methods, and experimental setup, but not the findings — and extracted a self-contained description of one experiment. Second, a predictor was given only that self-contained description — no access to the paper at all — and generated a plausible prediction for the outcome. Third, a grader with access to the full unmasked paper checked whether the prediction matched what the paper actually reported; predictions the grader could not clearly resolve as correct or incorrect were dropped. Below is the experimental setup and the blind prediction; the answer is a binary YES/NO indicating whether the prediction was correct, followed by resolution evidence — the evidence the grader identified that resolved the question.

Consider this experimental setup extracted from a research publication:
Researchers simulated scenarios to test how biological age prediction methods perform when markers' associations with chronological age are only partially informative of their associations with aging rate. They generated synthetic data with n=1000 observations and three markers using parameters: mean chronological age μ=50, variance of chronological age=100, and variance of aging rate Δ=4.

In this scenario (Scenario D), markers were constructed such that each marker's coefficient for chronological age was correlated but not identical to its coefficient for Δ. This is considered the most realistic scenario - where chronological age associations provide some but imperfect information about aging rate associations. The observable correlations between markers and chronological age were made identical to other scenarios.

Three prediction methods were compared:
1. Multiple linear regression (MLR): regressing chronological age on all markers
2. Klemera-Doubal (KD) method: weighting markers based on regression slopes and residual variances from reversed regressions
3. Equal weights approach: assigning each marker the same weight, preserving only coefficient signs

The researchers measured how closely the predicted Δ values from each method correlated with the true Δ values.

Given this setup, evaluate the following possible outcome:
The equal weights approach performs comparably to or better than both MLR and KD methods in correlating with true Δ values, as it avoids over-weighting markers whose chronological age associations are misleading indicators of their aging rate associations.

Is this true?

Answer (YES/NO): NO